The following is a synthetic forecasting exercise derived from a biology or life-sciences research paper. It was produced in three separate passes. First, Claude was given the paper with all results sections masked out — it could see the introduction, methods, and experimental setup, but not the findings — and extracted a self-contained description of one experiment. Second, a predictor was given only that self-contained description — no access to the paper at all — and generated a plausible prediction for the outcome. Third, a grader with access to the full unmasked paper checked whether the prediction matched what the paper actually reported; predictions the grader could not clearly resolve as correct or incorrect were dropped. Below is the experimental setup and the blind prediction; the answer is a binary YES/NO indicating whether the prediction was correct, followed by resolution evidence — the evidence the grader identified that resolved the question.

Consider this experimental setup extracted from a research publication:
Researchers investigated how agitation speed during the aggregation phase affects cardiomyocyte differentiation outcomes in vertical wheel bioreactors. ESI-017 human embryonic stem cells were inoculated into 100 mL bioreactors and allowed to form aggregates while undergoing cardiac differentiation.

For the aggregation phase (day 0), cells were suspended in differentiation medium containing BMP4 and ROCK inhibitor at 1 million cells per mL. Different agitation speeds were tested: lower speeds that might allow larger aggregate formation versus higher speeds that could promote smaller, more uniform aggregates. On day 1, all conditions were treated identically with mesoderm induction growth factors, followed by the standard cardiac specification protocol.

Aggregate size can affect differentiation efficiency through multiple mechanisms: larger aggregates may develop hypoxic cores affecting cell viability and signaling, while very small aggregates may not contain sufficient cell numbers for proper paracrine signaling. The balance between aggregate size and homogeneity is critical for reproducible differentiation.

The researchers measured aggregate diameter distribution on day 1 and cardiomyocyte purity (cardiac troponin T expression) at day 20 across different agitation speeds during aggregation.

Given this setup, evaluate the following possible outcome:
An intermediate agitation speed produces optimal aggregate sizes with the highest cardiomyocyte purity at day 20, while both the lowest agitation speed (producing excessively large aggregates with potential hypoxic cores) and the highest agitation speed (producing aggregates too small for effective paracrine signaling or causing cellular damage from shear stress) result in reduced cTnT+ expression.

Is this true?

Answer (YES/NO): NO